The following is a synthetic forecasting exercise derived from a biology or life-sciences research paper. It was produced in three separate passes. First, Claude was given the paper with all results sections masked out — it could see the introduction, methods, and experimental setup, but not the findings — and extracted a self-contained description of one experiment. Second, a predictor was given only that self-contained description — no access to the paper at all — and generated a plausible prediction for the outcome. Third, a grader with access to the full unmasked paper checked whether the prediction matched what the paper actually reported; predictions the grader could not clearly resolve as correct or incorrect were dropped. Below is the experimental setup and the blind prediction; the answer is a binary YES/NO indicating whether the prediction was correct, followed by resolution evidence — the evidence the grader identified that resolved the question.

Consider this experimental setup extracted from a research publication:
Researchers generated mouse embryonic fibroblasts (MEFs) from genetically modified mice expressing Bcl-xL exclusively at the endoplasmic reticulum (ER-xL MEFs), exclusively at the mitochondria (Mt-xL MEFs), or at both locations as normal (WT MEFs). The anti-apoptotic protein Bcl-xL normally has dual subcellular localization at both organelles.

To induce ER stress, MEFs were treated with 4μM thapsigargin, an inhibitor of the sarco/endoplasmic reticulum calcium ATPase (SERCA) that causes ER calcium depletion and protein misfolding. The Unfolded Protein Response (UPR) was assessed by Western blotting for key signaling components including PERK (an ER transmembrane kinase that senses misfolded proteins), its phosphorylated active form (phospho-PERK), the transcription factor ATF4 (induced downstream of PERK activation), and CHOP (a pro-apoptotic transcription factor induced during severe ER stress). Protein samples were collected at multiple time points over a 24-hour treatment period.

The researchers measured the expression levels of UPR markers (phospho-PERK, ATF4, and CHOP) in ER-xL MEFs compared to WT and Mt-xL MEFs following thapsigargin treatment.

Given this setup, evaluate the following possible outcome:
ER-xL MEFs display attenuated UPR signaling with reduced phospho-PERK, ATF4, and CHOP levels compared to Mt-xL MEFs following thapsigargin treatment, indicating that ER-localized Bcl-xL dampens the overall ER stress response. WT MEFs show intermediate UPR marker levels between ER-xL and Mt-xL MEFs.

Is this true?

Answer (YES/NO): YES